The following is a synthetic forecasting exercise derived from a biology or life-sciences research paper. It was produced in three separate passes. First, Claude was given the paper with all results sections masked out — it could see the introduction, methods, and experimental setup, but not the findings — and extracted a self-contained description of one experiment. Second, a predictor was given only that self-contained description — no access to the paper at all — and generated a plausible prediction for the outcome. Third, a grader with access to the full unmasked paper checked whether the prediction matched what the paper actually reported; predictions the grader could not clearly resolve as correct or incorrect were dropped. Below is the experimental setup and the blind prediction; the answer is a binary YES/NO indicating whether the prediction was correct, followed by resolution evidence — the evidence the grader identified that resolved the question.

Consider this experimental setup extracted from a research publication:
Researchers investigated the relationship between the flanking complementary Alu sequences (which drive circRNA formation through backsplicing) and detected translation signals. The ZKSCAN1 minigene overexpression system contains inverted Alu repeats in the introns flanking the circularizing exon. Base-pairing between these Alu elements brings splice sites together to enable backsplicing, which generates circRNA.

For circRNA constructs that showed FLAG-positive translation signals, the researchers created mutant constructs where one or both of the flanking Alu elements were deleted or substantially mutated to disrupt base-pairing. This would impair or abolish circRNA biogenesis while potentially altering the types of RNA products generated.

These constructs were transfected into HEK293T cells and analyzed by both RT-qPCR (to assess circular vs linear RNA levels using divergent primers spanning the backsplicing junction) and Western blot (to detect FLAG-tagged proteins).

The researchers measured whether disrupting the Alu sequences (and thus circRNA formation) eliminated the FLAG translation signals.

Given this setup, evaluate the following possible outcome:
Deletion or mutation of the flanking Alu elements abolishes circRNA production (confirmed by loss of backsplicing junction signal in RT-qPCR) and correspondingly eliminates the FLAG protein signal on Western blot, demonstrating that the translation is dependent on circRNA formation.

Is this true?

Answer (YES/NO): NO